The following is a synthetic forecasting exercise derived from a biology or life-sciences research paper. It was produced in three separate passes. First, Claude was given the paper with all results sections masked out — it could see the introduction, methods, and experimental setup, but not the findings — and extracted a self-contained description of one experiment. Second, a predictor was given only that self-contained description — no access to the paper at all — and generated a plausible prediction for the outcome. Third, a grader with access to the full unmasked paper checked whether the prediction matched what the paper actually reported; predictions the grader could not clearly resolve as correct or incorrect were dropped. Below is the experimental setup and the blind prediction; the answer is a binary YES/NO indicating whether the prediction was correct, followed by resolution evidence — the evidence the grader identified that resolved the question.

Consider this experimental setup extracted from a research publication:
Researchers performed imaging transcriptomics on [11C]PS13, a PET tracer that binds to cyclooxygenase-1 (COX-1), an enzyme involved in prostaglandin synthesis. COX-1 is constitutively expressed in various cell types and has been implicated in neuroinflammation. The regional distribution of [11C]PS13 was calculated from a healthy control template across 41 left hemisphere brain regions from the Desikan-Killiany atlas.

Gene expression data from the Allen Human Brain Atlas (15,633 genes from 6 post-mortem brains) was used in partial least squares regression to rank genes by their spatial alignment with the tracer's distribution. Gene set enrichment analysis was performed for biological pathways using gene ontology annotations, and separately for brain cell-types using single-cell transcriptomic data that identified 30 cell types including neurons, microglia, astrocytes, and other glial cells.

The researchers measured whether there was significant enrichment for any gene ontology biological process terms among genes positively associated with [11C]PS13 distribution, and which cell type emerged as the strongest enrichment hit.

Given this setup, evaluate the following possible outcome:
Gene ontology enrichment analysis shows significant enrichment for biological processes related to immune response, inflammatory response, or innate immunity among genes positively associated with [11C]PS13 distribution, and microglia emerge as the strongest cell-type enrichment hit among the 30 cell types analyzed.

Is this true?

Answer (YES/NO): NO